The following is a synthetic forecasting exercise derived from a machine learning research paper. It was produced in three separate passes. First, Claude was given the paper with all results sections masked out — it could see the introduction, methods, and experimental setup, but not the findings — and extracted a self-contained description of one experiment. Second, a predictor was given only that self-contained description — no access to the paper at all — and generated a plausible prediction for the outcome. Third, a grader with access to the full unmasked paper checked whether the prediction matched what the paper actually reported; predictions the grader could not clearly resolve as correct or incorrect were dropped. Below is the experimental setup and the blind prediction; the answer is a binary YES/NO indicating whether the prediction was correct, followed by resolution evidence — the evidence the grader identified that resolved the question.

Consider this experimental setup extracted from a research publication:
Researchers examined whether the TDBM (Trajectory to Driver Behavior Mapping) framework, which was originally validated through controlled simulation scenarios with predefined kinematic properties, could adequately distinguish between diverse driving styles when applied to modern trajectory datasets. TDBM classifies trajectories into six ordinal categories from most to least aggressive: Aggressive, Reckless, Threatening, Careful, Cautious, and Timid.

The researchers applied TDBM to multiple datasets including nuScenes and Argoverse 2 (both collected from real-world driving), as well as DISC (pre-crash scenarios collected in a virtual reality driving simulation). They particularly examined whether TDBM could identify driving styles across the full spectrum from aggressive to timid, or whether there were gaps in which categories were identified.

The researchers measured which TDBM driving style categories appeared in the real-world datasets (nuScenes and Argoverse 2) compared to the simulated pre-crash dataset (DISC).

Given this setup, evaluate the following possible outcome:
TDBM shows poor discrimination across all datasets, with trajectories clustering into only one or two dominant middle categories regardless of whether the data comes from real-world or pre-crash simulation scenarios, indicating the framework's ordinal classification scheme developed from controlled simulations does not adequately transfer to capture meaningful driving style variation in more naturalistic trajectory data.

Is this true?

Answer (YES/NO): NO